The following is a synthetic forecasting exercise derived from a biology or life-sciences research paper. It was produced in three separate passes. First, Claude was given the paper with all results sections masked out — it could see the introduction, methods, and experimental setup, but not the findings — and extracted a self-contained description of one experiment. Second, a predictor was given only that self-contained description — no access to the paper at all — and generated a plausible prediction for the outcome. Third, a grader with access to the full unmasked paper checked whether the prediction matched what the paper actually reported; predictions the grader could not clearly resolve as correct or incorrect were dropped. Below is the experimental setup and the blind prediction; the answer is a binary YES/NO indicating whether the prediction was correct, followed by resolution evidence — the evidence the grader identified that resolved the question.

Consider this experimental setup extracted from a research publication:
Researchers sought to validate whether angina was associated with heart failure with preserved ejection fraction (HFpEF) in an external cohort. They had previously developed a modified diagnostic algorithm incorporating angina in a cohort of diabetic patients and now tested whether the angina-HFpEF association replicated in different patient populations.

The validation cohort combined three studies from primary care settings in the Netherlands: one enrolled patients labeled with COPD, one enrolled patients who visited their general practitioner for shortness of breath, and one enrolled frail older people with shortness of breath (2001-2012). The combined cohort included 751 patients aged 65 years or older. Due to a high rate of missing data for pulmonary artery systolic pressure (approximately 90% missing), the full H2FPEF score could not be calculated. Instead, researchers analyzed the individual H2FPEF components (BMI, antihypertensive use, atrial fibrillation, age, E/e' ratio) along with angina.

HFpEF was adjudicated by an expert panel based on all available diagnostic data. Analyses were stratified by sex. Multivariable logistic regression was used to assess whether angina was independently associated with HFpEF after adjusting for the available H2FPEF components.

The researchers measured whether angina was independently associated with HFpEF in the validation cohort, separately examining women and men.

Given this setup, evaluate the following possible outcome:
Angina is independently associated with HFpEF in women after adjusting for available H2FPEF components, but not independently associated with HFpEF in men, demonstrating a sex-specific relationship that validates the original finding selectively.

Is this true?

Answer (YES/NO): YES